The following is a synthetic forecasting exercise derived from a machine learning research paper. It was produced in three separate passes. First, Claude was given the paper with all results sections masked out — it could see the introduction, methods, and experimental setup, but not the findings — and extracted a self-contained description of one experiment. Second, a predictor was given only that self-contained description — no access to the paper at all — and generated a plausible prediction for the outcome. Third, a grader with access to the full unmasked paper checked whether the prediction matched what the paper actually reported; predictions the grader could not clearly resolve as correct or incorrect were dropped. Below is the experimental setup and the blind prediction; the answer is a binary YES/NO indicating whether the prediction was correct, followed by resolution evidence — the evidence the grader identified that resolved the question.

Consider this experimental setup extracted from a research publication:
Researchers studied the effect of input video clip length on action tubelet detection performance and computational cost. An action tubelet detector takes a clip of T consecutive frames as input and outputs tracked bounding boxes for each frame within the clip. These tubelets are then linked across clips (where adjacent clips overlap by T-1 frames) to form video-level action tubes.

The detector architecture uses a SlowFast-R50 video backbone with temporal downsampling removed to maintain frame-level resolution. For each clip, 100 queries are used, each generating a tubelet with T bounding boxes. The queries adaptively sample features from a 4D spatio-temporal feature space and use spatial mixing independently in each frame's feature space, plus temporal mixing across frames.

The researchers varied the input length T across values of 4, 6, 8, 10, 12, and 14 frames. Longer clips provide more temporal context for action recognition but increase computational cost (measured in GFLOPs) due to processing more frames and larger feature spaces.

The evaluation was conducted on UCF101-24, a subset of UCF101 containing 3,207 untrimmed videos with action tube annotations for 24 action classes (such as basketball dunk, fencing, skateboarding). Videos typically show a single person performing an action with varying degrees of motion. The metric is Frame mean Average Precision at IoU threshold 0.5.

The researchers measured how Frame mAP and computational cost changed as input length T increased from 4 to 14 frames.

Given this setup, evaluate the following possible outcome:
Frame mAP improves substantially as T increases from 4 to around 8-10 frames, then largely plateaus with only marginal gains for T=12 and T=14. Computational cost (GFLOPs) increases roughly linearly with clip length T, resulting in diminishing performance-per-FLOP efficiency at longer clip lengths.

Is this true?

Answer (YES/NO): NO